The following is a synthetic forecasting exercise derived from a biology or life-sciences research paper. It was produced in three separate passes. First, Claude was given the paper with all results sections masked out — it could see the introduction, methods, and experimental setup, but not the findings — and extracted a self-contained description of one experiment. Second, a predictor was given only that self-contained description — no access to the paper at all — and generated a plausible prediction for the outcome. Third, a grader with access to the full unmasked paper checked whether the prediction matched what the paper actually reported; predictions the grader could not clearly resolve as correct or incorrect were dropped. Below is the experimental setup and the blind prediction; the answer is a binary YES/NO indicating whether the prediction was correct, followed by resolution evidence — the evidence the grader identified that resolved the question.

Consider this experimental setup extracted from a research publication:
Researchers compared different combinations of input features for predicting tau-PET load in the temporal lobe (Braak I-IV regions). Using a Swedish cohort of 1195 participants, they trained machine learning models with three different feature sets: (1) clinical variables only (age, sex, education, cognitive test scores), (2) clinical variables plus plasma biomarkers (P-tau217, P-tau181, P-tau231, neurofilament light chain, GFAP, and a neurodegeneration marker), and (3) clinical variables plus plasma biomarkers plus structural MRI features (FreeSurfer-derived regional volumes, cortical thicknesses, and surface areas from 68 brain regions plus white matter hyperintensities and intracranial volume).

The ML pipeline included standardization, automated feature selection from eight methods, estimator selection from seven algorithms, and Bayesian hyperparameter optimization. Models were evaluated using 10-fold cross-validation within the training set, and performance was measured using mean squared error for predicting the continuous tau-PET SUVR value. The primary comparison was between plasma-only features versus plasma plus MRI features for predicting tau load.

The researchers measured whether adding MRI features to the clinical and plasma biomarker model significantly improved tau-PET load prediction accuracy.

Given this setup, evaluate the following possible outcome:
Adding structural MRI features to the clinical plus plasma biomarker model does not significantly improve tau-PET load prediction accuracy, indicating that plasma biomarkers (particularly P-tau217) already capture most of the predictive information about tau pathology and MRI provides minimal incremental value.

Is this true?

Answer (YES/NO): YES